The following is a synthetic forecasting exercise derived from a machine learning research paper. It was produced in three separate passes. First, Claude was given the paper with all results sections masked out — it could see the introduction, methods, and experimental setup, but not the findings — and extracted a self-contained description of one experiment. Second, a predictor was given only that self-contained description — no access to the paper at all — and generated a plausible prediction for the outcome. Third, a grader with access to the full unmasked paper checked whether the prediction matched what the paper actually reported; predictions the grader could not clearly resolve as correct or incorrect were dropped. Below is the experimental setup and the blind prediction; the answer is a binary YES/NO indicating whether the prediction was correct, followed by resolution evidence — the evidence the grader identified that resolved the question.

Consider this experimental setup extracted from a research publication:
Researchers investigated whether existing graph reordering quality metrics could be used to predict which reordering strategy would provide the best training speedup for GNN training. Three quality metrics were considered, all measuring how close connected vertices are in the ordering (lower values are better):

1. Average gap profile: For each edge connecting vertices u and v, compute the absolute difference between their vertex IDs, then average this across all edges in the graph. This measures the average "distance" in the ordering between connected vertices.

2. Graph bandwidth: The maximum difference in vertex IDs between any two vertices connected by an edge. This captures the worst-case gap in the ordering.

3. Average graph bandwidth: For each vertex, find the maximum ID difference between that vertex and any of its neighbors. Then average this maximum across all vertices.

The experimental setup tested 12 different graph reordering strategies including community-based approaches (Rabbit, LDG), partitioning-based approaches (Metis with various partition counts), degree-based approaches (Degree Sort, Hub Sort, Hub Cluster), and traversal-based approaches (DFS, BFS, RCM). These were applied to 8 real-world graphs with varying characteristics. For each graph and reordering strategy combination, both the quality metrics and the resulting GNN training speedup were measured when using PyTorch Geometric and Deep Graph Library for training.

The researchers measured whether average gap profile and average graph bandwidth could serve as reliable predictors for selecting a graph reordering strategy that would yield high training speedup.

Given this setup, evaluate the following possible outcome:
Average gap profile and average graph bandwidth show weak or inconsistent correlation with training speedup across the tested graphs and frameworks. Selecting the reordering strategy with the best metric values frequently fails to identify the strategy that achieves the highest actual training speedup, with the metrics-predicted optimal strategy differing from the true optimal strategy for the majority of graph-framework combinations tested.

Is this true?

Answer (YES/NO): NO